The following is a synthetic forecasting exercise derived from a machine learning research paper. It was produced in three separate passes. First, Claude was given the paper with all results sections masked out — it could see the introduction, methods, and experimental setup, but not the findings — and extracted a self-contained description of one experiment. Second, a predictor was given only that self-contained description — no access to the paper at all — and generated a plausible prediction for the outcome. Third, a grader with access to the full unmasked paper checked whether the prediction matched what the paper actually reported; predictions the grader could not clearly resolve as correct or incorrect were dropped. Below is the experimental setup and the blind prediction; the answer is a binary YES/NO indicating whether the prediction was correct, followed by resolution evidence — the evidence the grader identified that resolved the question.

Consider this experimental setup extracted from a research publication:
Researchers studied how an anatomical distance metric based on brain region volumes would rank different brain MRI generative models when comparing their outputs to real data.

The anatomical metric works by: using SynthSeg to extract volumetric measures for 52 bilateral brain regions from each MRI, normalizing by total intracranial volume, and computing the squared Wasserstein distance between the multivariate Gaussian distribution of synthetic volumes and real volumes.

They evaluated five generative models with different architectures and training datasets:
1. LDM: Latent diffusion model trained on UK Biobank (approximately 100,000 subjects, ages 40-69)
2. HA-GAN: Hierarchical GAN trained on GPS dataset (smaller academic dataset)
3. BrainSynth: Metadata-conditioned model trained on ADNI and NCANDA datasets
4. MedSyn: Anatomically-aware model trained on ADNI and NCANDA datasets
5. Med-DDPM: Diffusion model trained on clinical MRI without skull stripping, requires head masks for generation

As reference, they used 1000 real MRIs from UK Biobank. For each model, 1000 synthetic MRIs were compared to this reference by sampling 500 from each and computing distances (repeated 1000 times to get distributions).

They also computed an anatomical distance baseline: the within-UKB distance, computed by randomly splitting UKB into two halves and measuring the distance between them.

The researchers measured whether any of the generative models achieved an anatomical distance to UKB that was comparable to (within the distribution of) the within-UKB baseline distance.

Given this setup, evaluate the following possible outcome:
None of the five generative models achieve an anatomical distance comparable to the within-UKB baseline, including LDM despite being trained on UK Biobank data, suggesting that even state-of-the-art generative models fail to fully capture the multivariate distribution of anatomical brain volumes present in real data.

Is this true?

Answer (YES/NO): YES